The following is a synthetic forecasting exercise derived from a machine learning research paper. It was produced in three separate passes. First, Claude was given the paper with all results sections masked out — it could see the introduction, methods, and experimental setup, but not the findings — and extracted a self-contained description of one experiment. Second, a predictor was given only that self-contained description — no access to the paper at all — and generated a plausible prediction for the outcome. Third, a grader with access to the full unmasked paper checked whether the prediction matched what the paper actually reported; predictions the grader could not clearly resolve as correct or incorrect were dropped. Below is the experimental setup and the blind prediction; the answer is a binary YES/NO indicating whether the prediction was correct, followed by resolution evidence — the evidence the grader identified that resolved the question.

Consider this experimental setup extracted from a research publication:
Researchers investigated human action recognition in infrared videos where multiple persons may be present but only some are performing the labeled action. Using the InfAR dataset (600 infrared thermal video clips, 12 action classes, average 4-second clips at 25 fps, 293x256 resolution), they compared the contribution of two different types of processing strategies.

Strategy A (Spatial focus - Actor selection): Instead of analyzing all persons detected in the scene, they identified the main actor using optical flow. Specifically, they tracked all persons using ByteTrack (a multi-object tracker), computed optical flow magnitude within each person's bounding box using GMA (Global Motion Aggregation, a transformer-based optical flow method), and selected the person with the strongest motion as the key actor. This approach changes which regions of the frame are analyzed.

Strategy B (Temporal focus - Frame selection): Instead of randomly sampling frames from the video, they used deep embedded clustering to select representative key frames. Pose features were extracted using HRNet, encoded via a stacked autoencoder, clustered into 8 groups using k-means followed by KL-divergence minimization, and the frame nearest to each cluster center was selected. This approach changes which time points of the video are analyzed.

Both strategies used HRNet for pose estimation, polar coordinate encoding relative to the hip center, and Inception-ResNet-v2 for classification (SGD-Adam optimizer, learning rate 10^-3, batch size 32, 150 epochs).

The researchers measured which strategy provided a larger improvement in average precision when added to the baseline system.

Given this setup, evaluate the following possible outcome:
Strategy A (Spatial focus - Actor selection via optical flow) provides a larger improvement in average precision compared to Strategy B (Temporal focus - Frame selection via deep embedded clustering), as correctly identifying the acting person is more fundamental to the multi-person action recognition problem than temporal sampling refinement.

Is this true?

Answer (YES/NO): YES